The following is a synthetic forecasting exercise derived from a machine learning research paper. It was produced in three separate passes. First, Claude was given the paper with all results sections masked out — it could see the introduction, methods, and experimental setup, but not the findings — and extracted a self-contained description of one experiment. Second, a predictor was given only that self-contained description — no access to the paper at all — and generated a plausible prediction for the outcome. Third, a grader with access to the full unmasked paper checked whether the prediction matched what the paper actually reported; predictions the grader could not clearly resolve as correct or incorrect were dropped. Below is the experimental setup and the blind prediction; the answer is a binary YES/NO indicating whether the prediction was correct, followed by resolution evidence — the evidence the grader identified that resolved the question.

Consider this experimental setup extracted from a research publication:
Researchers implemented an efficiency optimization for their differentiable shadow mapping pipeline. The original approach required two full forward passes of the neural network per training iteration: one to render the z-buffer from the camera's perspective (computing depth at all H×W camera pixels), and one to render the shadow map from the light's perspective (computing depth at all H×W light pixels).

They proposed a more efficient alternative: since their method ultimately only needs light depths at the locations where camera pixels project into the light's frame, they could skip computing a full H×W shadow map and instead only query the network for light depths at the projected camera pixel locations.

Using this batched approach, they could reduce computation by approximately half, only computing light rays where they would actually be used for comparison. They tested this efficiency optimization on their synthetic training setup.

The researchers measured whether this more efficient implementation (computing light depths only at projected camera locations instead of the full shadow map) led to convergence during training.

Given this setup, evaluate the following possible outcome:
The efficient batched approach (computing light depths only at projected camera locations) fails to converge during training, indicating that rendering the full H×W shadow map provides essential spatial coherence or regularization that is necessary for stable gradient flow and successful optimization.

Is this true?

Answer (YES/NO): NO